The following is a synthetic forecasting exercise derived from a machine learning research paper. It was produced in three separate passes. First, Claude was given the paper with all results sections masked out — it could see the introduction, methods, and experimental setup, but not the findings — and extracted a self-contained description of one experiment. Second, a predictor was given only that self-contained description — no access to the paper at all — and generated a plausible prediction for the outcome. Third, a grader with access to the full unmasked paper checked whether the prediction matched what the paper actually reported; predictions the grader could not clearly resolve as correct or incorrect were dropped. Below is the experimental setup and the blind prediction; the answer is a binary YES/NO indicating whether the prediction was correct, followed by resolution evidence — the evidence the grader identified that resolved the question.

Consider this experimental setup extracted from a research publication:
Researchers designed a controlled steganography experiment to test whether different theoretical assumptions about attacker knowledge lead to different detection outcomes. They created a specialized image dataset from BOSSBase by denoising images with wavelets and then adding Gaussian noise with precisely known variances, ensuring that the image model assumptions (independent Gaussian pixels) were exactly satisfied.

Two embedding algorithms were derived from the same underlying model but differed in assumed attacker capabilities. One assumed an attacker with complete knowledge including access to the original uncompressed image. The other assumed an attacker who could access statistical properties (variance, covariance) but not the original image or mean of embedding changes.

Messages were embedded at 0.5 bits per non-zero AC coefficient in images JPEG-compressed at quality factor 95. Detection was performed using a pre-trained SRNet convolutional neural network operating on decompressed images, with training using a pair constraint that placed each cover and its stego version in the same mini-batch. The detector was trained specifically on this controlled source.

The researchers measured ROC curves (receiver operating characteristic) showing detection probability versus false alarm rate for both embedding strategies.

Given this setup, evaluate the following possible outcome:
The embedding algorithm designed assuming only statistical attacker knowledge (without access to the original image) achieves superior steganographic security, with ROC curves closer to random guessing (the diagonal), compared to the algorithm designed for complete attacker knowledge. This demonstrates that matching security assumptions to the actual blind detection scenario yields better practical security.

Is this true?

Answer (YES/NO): YES